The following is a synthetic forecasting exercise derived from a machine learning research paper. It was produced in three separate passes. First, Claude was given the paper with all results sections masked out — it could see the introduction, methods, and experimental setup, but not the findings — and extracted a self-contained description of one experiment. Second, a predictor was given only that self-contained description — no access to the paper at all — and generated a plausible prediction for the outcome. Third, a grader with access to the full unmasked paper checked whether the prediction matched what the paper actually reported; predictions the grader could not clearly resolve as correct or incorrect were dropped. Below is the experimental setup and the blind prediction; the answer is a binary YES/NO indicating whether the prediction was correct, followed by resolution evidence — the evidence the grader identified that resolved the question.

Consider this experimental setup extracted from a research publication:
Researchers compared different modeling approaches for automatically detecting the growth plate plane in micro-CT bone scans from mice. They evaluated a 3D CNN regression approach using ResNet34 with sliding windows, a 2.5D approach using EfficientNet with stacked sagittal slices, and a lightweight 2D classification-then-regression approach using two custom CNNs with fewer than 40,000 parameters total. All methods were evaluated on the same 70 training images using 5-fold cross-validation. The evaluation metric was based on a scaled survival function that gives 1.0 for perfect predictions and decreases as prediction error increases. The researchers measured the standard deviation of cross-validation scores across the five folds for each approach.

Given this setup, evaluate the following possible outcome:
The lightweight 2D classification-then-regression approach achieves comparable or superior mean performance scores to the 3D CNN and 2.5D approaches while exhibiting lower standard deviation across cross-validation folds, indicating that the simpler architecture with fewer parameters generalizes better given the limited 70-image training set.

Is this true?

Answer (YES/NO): NO